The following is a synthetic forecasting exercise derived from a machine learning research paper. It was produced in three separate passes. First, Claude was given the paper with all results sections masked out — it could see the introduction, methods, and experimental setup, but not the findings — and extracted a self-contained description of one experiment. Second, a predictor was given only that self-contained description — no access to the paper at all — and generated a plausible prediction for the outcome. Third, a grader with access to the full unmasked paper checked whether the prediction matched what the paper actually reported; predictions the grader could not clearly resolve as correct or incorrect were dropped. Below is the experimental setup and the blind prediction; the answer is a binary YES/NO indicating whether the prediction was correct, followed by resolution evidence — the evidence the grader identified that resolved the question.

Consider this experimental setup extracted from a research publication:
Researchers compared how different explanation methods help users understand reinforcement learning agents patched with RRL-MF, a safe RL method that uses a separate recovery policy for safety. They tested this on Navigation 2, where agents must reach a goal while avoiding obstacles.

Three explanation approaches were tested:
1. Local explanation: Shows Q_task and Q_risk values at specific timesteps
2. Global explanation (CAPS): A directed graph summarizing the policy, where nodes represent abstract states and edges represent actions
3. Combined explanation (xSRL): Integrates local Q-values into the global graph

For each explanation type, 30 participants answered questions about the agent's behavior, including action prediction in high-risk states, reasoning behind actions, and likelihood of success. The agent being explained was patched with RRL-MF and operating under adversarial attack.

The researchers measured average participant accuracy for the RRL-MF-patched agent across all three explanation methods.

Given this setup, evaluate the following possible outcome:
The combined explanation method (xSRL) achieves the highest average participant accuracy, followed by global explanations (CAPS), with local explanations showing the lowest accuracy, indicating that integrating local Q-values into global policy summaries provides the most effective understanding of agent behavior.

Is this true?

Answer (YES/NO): NO